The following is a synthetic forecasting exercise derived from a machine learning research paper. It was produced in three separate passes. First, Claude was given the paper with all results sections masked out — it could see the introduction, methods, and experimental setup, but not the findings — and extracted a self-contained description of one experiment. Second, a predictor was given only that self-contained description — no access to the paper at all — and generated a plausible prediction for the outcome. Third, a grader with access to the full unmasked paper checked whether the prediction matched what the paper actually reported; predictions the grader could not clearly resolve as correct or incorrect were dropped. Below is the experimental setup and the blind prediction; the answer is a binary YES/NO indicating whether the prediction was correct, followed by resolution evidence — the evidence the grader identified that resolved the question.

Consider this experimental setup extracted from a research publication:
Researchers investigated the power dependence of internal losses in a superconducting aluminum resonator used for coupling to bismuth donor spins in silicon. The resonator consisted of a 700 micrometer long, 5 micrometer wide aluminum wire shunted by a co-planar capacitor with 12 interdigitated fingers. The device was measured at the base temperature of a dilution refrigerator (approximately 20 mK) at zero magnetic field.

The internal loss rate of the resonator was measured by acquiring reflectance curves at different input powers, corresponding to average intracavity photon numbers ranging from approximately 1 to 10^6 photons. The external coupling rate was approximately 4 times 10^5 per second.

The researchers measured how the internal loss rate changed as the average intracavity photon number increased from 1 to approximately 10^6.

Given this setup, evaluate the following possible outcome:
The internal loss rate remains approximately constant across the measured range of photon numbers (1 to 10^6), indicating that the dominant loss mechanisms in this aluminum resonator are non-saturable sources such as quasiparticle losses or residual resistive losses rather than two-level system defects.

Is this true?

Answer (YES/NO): NO